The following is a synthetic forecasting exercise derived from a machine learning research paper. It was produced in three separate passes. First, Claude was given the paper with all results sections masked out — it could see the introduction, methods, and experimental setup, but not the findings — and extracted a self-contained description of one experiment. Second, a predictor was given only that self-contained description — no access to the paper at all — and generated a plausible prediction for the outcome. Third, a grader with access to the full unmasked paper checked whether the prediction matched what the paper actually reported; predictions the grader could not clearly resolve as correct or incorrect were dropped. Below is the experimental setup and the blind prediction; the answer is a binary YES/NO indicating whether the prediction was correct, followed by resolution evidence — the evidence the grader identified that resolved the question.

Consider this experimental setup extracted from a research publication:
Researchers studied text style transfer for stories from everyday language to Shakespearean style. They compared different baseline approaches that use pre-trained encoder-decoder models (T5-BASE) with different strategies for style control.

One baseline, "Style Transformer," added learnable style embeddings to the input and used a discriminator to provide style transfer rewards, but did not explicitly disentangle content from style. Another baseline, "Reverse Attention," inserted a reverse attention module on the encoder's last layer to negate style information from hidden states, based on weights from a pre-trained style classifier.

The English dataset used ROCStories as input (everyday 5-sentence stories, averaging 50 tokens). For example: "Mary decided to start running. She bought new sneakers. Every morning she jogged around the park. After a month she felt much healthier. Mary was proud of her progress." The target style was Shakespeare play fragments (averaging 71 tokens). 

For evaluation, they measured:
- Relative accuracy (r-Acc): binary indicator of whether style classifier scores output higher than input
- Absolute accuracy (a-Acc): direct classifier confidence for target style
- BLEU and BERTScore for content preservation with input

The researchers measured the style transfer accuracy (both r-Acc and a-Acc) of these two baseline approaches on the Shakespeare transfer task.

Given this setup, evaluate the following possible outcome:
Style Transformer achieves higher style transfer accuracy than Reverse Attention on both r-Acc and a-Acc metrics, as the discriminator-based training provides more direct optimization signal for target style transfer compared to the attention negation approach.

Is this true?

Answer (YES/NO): NO